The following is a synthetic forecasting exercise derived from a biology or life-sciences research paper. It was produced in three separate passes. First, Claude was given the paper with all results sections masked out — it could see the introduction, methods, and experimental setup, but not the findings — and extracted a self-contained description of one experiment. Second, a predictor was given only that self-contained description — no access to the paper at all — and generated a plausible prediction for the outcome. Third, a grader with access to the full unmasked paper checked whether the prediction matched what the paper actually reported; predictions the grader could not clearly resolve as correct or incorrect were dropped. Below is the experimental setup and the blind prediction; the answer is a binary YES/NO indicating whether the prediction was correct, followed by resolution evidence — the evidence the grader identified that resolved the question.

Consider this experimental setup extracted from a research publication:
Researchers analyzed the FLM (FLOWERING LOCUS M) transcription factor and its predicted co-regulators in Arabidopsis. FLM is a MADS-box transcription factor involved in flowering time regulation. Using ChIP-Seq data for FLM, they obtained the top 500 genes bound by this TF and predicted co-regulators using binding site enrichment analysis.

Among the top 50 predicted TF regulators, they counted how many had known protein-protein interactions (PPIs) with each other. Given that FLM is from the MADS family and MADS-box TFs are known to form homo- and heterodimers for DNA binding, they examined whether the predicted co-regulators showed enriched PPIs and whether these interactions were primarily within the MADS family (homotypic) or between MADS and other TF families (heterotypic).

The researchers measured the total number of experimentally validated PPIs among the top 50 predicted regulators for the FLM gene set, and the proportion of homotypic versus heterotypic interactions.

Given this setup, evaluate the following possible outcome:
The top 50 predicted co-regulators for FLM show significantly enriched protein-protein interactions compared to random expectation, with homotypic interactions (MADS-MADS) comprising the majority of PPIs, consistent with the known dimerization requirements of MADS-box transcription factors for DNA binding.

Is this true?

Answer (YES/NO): YES